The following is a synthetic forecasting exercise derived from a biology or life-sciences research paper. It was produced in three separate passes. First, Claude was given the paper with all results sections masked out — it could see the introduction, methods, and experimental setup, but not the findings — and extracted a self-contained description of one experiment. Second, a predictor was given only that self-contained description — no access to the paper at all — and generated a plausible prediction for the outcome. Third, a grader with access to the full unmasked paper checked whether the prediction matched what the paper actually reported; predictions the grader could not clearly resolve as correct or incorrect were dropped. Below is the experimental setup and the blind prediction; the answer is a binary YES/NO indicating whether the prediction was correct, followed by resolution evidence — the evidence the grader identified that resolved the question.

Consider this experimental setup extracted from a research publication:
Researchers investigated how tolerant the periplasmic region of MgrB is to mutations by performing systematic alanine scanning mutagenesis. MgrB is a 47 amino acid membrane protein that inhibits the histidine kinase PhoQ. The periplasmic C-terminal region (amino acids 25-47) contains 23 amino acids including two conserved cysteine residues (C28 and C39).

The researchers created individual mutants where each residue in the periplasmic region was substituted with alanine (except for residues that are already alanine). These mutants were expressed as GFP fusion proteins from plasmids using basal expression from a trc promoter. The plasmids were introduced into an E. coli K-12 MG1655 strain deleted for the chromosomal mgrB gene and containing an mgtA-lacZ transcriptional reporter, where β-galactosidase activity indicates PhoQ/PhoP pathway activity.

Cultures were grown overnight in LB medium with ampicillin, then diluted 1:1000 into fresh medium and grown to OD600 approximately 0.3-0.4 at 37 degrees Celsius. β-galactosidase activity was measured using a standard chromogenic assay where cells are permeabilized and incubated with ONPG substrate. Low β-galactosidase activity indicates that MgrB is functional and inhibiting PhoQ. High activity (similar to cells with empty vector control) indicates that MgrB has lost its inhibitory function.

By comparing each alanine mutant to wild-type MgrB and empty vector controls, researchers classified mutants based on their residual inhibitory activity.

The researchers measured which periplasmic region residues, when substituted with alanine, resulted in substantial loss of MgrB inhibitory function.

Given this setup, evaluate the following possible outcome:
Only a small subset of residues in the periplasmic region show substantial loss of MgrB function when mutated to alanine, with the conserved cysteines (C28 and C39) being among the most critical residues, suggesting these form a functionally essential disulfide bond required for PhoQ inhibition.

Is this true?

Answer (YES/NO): YES